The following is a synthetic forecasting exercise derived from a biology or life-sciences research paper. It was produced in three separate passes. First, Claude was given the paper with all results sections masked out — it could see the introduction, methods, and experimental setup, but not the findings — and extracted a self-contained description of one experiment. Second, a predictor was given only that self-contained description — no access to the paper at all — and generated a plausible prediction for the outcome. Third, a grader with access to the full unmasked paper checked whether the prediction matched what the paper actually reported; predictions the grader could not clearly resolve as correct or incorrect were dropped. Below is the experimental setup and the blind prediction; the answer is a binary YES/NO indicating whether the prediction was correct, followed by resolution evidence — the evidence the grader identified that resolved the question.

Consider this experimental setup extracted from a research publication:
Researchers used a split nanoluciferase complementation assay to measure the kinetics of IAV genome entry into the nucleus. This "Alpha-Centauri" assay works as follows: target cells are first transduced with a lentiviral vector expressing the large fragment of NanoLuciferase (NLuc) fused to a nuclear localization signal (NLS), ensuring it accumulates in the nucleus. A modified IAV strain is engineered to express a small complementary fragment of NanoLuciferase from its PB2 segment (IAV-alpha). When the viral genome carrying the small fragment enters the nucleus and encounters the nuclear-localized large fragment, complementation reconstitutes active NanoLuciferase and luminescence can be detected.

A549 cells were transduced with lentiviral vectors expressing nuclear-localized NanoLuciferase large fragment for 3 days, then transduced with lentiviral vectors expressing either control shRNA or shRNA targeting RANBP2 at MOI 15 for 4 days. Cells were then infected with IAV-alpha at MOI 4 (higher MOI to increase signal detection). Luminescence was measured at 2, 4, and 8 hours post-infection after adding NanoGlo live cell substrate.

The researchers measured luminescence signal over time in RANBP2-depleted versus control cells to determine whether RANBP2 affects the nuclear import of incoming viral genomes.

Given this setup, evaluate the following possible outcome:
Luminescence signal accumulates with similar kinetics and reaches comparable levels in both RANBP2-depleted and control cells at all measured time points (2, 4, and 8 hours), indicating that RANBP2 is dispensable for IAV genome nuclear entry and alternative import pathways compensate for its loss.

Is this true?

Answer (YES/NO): YES